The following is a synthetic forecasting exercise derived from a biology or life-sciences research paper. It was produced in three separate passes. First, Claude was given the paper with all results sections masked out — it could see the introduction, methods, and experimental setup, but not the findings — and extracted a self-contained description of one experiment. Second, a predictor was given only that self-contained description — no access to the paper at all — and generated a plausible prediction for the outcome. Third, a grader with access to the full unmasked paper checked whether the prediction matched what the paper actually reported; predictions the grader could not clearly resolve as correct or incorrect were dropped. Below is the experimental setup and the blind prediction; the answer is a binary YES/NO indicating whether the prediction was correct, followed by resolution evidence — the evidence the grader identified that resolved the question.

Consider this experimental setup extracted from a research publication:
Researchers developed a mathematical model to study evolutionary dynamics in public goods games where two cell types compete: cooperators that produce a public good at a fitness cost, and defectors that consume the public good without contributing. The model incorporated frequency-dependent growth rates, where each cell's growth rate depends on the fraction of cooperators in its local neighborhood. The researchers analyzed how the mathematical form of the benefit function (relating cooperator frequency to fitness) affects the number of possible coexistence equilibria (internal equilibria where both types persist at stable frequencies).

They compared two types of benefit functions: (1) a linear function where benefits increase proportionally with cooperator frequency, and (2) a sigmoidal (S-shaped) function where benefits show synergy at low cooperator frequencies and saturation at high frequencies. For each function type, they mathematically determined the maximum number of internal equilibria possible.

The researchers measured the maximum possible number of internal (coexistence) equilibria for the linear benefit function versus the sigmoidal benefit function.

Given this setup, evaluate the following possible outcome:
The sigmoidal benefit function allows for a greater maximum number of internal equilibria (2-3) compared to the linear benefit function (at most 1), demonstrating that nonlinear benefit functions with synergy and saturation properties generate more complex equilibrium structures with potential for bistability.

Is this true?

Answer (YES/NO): NO